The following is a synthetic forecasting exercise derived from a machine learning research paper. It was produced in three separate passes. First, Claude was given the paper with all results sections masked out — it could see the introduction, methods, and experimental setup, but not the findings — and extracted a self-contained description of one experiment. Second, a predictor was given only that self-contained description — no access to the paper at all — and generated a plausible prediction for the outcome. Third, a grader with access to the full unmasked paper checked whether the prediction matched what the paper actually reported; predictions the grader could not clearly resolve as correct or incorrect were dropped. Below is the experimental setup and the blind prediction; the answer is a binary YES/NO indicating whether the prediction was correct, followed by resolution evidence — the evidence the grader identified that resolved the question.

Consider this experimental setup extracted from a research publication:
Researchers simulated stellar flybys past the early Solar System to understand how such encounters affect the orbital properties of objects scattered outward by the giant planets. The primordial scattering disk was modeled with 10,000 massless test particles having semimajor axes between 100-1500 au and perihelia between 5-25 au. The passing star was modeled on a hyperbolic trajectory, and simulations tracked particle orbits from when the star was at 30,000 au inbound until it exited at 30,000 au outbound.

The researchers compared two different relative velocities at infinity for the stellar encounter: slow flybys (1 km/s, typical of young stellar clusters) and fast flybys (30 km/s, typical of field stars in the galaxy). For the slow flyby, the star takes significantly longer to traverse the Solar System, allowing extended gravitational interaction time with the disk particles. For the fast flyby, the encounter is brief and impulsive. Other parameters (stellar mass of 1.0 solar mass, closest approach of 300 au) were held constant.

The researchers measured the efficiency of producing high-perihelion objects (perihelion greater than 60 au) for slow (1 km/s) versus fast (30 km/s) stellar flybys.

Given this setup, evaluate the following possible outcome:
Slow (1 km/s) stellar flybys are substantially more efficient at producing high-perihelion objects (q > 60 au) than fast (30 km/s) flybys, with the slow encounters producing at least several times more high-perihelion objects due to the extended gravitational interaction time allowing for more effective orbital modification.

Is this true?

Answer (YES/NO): YES